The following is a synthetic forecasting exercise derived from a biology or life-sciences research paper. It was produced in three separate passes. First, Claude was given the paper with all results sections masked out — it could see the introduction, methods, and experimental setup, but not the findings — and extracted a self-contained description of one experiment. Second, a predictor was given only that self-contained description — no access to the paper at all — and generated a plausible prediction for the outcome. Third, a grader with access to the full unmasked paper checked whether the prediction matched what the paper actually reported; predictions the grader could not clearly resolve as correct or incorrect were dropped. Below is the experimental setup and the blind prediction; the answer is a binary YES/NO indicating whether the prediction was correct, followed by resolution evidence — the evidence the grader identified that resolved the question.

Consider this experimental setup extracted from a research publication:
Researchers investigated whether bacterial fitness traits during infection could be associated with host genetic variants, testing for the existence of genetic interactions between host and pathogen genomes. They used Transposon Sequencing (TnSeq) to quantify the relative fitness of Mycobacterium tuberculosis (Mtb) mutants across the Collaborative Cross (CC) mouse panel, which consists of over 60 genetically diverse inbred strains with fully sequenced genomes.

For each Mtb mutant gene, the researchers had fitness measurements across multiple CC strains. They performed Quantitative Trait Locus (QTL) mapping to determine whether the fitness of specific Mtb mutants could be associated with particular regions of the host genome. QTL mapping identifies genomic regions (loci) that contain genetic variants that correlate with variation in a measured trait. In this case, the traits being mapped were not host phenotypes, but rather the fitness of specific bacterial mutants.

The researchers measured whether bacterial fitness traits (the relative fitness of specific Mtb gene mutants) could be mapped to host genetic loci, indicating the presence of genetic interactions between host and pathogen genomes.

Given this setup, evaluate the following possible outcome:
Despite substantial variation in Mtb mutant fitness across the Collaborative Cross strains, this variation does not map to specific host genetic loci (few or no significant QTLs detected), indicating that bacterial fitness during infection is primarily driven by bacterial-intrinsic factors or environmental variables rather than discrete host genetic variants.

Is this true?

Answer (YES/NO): NO